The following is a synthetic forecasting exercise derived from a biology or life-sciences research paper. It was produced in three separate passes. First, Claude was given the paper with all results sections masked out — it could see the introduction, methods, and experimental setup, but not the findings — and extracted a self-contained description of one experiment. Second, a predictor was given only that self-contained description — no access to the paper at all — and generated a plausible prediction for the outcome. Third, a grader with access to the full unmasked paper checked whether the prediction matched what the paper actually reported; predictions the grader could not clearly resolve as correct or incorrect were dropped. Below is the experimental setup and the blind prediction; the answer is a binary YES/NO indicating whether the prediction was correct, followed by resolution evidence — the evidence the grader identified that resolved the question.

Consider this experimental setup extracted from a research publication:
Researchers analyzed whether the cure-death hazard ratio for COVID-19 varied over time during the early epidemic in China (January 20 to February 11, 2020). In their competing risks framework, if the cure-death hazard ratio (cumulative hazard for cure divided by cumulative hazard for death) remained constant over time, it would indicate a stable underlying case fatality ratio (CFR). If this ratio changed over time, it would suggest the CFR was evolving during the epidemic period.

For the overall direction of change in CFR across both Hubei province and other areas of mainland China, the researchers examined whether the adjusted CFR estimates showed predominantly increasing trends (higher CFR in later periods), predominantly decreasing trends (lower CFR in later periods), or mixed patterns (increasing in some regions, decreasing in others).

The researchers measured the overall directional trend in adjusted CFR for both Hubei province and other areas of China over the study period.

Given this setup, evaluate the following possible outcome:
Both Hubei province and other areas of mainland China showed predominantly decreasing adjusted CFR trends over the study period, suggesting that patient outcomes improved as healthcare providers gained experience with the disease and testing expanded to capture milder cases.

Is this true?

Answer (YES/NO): YES